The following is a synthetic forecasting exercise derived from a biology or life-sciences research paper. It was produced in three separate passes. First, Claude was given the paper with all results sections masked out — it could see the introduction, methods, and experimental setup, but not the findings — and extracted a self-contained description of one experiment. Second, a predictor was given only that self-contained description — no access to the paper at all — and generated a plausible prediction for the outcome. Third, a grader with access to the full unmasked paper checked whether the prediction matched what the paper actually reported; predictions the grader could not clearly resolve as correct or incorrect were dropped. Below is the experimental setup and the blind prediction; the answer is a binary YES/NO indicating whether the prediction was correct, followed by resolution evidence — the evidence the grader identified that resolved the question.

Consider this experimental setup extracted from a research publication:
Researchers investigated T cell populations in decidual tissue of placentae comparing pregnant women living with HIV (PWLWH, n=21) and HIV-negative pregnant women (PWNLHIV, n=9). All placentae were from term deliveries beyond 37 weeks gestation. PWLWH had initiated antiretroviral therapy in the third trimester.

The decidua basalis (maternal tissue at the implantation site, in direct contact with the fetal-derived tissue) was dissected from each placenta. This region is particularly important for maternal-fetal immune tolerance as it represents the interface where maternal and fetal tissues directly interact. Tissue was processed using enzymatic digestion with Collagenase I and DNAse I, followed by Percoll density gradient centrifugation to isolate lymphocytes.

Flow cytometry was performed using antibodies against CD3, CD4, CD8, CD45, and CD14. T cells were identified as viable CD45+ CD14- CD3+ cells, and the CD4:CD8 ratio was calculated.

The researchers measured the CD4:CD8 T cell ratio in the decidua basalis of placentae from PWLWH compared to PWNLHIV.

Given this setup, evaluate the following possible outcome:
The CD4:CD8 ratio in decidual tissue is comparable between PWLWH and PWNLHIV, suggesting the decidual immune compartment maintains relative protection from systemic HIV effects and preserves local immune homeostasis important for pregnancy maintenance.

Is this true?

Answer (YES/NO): NO